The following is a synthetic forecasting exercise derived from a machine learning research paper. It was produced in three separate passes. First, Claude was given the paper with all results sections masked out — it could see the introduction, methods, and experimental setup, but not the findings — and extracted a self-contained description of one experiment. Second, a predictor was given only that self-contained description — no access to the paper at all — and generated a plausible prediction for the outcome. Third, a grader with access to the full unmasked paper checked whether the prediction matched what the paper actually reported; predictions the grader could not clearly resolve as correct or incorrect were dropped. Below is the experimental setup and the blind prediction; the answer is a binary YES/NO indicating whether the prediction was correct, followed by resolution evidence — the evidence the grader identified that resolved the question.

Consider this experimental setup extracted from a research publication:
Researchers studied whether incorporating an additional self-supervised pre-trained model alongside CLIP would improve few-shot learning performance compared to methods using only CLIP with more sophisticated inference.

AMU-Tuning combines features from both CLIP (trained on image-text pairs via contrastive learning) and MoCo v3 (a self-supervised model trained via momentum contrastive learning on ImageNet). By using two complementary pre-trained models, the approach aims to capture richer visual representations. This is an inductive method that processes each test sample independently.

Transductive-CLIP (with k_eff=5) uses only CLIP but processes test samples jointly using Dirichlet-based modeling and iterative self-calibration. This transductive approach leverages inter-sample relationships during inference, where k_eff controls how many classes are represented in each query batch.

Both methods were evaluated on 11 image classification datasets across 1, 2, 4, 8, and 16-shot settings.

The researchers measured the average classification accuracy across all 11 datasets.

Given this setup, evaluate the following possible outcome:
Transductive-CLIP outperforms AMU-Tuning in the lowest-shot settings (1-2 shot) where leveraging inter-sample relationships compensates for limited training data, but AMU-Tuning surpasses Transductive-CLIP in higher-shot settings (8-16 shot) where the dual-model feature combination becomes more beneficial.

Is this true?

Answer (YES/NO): NO